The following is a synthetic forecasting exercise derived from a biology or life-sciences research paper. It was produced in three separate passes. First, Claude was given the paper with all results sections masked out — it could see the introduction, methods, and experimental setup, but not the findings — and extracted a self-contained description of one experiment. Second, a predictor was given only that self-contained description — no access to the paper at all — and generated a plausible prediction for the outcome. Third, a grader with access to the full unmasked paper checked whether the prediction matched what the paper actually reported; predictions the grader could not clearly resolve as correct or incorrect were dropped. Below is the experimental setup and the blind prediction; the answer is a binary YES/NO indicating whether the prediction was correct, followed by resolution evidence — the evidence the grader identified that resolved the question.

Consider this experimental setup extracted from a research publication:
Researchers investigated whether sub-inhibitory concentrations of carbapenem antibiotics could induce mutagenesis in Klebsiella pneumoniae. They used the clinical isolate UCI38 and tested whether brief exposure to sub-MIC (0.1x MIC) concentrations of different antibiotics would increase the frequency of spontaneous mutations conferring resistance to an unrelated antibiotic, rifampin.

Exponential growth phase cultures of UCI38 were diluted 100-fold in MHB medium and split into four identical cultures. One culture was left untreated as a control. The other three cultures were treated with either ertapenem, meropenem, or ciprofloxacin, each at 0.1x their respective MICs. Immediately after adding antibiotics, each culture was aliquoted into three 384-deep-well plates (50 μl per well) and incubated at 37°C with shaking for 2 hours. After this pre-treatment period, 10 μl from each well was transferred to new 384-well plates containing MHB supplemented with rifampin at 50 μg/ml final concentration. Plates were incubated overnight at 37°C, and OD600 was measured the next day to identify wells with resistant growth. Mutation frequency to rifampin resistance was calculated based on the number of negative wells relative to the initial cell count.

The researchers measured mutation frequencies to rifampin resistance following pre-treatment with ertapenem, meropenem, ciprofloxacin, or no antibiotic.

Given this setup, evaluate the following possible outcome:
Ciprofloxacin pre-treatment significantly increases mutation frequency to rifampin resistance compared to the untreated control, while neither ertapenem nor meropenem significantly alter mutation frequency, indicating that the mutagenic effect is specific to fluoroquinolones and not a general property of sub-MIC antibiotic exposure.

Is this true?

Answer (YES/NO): NO